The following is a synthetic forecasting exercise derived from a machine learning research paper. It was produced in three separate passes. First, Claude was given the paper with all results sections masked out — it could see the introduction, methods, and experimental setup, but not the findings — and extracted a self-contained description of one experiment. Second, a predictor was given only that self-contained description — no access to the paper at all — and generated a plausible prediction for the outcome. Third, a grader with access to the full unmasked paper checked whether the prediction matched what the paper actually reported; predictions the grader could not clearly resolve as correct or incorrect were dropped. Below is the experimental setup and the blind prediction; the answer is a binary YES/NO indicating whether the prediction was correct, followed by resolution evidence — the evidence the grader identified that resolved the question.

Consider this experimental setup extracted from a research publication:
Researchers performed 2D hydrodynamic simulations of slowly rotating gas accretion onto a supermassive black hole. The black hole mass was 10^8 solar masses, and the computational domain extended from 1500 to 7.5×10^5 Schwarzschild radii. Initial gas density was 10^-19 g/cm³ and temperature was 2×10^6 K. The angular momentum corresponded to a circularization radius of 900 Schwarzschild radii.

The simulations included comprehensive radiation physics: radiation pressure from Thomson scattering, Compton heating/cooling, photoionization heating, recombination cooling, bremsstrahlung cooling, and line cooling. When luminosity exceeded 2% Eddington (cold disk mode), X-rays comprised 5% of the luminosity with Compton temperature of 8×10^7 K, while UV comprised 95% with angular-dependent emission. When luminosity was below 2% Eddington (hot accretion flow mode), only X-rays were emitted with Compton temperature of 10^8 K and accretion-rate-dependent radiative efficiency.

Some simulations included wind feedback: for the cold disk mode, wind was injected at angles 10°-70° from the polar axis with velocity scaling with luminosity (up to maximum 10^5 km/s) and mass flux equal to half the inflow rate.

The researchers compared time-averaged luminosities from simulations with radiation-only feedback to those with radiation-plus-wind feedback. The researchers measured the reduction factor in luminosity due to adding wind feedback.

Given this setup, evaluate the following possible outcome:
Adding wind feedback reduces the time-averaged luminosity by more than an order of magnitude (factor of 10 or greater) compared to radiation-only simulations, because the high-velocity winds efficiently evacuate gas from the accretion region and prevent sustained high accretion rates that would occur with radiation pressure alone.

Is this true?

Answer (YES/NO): NO